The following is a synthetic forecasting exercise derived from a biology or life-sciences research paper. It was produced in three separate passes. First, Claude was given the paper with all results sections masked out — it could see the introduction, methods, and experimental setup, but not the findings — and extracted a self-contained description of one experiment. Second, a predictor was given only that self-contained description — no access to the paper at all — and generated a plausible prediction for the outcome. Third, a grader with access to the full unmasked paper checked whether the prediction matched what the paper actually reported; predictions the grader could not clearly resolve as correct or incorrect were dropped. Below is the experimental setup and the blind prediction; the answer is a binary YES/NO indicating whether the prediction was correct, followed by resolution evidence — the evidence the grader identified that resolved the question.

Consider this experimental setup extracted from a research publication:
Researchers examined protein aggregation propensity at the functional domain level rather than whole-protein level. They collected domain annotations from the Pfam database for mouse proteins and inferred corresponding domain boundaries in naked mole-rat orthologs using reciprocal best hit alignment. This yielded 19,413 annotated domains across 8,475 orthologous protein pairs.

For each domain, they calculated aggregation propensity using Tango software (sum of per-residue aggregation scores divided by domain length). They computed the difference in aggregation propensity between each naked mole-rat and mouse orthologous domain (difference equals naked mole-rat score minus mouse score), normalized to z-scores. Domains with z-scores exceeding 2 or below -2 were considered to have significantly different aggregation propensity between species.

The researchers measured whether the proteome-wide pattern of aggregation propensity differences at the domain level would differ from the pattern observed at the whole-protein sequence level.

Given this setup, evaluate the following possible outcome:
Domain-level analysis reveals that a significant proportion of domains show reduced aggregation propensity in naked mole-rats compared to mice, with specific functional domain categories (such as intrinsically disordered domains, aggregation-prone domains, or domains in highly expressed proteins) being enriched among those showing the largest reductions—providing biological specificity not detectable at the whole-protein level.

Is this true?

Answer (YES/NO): NO